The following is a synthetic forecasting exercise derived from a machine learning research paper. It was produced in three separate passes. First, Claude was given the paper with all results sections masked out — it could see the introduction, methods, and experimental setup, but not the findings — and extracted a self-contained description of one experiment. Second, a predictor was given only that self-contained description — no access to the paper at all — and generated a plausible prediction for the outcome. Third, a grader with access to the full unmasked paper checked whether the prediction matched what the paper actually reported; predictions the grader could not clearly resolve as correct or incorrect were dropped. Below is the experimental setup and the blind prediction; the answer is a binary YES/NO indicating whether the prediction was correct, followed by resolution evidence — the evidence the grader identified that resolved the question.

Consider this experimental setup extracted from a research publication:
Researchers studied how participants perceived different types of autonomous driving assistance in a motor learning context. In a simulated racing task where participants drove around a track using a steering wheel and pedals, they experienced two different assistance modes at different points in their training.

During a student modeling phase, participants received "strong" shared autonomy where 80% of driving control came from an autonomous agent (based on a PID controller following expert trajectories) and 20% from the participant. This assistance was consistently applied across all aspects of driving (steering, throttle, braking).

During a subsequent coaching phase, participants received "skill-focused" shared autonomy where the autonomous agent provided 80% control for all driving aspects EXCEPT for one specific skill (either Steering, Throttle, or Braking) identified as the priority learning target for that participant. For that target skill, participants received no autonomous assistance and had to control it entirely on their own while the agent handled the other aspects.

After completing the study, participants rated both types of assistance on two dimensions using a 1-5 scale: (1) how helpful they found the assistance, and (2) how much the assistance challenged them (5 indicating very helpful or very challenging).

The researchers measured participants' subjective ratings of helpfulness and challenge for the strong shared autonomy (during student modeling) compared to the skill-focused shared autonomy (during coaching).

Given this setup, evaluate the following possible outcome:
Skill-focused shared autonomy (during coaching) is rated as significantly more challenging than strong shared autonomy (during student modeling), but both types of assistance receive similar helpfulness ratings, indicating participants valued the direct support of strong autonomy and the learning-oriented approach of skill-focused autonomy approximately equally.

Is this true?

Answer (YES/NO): YES